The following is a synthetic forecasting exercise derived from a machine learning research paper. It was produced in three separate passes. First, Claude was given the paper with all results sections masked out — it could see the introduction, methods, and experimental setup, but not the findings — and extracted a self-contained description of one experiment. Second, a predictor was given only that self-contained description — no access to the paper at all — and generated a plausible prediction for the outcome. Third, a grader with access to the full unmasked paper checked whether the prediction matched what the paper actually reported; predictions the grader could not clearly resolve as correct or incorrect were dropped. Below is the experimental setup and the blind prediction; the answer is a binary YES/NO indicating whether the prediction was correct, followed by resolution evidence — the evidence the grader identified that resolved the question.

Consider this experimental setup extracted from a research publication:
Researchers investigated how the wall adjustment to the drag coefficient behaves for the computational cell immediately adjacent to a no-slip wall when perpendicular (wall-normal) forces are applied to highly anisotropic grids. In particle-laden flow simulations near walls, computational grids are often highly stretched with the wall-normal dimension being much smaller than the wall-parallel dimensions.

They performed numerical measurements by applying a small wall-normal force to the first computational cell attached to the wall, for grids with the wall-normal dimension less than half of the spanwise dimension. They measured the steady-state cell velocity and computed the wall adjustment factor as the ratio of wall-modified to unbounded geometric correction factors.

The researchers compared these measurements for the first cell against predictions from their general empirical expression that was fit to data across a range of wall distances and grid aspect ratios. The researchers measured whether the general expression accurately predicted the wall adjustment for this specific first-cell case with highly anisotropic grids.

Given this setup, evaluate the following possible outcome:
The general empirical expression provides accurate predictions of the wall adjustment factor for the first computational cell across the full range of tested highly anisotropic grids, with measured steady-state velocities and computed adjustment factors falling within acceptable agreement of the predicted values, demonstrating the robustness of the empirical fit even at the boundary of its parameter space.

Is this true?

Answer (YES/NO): NO